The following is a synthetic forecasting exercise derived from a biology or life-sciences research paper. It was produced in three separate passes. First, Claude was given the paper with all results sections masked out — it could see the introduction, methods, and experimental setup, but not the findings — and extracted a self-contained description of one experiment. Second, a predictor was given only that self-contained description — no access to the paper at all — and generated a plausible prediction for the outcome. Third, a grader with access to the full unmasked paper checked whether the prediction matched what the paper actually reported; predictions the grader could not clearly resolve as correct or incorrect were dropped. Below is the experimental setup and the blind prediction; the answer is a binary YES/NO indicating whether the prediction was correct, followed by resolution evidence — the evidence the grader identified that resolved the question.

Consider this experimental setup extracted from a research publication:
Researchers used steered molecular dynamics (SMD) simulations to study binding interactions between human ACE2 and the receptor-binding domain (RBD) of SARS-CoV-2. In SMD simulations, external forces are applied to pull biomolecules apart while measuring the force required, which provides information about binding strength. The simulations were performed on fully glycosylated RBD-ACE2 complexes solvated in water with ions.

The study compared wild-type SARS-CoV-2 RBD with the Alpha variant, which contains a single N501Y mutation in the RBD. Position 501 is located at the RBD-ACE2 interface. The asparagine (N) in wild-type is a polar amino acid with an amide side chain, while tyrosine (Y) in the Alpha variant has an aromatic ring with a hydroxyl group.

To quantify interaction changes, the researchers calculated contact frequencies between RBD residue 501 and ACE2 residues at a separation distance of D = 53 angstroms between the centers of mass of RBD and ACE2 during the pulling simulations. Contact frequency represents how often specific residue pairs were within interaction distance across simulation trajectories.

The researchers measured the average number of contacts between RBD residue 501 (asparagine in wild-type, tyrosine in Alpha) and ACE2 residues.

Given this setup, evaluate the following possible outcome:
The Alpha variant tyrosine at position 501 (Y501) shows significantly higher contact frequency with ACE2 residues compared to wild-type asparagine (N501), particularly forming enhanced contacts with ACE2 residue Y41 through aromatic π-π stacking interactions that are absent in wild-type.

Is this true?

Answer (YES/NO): YES